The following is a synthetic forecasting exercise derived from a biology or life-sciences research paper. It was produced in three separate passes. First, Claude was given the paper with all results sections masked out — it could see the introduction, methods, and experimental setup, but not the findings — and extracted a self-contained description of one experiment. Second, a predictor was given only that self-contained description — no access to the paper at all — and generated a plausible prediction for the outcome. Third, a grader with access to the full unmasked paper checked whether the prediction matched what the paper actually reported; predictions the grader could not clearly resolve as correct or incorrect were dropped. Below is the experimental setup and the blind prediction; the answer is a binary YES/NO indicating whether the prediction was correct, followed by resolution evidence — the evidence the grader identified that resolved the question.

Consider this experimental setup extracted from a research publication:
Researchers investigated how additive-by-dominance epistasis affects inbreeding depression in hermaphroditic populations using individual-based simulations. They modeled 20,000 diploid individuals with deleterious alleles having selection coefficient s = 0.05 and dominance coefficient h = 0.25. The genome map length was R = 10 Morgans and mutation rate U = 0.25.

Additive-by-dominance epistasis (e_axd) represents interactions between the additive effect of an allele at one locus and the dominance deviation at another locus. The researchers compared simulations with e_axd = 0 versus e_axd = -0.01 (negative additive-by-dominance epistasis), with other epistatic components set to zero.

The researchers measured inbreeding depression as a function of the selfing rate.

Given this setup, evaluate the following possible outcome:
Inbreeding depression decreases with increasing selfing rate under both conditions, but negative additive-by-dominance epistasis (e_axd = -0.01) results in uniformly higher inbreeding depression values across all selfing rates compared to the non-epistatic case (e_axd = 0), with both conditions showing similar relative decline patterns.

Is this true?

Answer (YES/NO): NO